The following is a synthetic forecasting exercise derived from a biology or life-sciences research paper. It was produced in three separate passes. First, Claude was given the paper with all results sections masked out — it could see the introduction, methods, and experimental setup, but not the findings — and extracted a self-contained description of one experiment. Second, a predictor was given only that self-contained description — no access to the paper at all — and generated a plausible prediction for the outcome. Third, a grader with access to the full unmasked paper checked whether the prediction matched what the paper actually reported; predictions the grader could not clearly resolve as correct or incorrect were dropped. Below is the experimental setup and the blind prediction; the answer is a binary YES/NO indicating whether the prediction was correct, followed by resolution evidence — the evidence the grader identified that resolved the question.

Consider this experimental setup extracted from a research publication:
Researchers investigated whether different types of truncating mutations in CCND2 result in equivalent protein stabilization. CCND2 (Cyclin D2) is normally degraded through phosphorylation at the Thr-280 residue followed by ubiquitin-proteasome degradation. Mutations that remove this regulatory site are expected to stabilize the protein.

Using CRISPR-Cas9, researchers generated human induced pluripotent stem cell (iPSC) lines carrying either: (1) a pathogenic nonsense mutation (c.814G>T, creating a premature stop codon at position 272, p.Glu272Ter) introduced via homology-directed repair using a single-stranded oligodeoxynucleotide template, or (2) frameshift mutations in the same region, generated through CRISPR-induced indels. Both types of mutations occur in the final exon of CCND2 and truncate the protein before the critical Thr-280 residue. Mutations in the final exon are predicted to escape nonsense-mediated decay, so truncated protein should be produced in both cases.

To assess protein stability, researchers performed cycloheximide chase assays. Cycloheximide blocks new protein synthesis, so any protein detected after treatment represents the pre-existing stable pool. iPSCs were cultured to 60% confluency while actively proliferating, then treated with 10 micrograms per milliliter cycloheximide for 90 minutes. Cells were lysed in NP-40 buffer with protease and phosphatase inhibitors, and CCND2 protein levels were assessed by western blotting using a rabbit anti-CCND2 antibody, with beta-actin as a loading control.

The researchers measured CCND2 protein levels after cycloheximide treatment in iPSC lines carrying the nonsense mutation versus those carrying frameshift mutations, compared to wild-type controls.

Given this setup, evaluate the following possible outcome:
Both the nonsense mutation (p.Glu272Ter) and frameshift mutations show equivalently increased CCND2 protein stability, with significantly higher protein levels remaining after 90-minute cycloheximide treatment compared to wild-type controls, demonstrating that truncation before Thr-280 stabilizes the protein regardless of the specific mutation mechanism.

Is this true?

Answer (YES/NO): NO